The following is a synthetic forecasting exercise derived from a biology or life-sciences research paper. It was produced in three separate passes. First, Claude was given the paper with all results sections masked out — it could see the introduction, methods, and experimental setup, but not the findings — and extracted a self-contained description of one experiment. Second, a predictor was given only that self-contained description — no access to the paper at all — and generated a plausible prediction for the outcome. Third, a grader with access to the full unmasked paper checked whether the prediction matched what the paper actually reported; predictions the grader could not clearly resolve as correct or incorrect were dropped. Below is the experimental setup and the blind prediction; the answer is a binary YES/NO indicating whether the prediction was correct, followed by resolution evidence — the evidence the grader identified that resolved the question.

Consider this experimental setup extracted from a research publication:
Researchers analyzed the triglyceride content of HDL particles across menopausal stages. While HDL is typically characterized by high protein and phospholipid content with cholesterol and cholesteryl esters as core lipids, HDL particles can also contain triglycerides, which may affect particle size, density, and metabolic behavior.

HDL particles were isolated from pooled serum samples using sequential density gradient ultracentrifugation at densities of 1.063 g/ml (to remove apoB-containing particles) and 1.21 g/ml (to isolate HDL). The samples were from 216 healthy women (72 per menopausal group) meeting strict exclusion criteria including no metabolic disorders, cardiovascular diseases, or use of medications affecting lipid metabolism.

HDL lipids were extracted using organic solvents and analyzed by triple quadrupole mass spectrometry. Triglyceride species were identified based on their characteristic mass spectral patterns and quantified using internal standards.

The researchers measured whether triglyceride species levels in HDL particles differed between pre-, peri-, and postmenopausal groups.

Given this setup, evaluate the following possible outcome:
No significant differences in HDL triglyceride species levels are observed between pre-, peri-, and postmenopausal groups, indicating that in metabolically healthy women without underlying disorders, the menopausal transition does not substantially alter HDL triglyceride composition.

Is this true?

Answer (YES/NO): NO